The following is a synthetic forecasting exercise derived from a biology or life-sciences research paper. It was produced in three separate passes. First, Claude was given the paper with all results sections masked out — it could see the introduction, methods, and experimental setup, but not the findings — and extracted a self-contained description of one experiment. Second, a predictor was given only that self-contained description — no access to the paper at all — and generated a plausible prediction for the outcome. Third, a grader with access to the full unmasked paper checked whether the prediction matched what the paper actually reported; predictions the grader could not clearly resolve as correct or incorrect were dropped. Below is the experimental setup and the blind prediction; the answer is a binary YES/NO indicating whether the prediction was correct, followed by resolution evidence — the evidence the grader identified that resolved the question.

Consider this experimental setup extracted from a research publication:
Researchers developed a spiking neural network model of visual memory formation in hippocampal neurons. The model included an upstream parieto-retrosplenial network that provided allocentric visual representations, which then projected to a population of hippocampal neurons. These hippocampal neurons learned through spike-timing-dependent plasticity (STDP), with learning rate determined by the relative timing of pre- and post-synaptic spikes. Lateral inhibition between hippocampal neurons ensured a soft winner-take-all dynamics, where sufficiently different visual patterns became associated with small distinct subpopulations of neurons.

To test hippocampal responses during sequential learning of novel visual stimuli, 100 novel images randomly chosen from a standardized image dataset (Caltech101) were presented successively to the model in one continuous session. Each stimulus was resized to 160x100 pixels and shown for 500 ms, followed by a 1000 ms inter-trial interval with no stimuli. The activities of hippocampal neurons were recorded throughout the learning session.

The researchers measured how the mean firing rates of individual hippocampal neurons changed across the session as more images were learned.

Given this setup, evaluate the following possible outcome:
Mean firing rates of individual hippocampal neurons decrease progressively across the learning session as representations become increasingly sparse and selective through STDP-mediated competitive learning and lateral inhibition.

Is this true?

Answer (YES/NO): NO